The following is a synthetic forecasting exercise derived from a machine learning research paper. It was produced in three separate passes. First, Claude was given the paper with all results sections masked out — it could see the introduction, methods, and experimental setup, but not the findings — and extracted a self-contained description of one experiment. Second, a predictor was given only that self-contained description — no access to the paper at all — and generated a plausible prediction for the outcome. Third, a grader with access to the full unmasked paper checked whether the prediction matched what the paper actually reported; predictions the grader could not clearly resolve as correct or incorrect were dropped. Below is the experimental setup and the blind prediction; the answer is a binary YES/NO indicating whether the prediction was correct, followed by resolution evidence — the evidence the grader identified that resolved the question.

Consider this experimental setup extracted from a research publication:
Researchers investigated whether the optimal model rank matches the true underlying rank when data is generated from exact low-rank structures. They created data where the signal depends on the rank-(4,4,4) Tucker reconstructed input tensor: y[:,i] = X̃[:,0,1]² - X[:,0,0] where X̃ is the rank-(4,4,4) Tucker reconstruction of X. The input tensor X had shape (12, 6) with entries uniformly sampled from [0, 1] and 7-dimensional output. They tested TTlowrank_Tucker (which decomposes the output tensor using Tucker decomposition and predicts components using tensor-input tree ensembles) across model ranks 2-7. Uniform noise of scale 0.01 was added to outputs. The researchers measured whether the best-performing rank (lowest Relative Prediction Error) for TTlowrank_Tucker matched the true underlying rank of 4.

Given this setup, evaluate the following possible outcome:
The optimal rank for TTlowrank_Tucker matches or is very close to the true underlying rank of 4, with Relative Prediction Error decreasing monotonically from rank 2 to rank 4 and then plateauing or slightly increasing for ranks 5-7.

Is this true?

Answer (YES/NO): NO